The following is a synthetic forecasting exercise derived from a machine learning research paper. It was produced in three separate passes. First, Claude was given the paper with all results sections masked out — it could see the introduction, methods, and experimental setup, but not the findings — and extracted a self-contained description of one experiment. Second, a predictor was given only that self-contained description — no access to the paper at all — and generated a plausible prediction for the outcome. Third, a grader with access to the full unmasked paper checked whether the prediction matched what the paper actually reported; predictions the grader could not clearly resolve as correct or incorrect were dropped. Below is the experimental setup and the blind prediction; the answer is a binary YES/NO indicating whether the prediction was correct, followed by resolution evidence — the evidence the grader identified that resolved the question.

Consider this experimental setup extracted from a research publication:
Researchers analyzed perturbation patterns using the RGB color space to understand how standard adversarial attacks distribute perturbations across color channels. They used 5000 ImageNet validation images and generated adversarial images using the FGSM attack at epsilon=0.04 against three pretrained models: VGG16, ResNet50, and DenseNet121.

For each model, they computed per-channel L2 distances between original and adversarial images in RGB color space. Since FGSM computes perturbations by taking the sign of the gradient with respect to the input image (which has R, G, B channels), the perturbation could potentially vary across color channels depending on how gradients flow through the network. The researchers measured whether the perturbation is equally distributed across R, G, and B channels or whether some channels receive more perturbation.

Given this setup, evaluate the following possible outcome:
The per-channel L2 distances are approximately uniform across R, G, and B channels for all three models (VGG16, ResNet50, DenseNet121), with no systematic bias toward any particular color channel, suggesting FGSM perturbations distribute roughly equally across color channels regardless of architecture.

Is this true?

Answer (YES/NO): YES